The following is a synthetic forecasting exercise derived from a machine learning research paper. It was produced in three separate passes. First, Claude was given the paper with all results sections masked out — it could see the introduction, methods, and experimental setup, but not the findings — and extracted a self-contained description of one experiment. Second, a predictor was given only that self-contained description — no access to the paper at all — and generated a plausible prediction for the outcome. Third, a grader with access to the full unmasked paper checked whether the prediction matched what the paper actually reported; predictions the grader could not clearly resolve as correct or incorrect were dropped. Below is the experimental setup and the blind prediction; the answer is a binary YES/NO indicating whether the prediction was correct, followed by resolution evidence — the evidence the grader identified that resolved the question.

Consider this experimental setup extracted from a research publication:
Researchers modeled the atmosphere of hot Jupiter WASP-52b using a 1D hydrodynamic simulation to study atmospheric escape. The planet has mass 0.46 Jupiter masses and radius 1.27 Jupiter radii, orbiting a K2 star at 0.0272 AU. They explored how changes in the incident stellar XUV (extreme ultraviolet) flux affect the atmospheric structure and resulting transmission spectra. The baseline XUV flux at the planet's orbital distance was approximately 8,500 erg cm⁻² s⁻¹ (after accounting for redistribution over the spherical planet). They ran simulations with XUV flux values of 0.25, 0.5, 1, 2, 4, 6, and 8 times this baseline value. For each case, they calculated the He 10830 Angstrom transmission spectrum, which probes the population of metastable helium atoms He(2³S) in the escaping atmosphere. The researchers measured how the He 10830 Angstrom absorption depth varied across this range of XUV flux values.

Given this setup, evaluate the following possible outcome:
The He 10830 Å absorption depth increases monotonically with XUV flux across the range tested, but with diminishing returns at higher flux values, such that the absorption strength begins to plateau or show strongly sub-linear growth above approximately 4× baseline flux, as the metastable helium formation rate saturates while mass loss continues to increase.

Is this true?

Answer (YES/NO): NO